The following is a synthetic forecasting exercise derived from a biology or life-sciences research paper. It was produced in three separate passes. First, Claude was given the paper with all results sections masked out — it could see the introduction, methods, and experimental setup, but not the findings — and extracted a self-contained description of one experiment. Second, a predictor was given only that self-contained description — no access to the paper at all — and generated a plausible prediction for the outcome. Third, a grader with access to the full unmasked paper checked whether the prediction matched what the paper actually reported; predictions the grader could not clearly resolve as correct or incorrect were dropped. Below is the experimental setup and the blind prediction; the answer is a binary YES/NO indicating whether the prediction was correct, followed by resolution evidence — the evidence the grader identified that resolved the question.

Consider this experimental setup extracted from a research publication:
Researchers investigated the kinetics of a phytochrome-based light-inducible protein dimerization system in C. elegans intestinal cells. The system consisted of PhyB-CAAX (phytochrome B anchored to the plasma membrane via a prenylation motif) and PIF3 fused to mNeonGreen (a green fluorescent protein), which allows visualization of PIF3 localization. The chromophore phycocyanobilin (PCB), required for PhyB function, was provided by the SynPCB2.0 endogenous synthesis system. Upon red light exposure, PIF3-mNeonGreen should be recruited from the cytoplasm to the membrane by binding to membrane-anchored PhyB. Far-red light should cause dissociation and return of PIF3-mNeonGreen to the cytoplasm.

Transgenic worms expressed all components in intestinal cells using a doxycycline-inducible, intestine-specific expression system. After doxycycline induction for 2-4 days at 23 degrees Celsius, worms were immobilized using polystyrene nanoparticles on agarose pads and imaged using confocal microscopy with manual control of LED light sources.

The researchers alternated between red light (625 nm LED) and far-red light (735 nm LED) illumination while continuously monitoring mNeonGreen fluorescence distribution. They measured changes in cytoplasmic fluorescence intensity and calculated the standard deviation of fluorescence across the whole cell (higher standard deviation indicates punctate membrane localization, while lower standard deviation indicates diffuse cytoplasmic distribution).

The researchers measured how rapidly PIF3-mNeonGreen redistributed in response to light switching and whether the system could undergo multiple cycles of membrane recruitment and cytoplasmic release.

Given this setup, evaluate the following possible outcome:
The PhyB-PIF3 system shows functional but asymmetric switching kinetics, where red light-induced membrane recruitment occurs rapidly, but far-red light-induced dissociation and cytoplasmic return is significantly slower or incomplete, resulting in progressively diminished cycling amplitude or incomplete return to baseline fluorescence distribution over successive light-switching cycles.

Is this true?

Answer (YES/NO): NO